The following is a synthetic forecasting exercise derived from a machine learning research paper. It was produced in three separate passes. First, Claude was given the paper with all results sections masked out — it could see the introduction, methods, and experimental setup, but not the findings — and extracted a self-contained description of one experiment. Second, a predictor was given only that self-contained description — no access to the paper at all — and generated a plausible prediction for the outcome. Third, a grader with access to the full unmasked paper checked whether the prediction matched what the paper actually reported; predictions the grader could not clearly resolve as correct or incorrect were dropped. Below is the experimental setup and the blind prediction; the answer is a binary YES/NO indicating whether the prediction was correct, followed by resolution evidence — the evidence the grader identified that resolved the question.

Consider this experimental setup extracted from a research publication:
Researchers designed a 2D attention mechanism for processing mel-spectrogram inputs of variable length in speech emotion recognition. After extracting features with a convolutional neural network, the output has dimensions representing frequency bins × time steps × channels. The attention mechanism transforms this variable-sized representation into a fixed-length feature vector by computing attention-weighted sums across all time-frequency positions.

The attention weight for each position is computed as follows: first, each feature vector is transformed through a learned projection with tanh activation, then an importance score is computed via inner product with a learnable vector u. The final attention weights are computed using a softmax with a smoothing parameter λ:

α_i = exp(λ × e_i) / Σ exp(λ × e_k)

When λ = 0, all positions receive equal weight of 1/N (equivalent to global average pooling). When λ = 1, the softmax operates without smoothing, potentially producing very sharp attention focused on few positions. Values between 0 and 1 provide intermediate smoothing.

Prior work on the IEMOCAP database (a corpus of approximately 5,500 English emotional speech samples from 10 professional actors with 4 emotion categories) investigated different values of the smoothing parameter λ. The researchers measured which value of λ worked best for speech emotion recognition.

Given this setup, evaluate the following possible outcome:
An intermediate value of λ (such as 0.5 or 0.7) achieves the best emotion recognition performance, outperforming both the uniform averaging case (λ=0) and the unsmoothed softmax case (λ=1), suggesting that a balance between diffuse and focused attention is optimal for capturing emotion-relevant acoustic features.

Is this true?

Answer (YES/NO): NO